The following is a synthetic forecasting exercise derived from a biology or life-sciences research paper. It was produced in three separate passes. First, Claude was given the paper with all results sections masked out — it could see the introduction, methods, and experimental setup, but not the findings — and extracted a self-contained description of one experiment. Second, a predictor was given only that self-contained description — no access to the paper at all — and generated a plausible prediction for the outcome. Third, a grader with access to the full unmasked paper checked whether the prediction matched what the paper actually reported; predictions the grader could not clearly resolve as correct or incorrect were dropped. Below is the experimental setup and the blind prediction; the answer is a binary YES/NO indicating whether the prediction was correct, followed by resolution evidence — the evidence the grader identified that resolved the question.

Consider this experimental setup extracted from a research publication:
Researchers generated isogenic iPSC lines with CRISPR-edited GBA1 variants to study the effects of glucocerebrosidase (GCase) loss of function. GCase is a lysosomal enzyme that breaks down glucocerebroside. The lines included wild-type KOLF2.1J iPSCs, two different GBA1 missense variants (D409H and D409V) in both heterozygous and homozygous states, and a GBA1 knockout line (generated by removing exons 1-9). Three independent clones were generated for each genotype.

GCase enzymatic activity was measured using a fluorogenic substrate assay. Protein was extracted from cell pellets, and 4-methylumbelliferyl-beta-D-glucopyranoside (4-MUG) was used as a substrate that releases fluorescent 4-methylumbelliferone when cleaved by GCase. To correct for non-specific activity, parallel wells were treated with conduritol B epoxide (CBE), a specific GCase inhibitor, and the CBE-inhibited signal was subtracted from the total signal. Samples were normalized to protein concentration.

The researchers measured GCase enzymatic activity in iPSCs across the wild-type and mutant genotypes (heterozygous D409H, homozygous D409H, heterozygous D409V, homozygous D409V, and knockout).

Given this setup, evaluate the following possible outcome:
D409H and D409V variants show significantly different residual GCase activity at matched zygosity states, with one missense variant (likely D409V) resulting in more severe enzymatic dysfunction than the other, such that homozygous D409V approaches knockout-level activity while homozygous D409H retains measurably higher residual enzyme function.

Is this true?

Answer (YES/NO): NO